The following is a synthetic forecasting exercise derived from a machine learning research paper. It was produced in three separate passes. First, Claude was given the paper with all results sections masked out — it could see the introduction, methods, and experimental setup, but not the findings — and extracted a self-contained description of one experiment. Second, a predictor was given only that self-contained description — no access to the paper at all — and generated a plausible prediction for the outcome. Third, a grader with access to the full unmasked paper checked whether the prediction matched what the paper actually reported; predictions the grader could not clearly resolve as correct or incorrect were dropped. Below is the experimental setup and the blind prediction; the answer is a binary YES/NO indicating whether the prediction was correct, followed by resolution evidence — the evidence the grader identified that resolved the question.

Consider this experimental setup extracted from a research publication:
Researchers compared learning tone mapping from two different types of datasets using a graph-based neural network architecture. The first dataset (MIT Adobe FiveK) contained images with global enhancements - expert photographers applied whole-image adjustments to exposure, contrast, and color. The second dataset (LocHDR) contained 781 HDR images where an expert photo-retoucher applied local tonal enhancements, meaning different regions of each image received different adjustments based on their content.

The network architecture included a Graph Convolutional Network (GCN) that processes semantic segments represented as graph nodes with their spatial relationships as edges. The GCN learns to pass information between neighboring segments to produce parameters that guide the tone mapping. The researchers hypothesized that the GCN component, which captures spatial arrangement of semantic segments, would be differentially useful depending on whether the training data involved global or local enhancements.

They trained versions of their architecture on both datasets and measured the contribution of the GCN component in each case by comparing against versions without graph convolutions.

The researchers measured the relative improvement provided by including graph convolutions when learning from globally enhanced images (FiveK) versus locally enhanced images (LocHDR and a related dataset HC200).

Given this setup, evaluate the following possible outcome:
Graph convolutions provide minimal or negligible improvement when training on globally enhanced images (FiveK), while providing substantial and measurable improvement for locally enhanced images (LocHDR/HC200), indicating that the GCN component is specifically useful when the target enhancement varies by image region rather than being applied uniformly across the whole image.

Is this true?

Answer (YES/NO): NO